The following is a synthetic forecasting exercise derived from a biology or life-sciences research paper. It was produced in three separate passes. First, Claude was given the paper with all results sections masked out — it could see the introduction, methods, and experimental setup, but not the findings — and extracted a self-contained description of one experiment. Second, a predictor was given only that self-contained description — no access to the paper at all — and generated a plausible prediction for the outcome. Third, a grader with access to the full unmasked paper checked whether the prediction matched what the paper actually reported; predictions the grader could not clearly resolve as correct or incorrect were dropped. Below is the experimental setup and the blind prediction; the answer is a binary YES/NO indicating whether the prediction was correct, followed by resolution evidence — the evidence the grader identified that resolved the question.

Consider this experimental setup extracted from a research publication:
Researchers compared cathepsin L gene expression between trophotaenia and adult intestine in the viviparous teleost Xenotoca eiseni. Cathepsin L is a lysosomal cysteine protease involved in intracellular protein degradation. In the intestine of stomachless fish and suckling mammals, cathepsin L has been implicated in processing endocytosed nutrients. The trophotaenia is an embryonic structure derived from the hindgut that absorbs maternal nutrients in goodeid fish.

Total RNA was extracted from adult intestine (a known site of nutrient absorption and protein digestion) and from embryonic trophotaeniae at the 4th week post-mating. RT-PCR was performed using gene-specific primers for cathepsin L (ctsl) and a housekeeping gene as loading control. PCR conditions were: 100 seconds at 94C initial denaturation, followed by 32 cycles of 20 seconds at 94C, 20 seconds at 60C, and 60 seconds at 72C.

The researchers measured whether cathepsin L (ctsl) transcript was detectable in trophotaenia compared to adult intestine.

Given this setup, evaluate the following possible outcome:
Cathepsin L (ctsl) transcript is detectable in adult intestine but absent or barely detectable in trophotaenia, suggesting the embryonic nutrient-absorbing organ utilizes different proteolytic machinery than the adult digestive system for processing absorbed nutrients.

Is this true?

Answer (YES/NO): NO